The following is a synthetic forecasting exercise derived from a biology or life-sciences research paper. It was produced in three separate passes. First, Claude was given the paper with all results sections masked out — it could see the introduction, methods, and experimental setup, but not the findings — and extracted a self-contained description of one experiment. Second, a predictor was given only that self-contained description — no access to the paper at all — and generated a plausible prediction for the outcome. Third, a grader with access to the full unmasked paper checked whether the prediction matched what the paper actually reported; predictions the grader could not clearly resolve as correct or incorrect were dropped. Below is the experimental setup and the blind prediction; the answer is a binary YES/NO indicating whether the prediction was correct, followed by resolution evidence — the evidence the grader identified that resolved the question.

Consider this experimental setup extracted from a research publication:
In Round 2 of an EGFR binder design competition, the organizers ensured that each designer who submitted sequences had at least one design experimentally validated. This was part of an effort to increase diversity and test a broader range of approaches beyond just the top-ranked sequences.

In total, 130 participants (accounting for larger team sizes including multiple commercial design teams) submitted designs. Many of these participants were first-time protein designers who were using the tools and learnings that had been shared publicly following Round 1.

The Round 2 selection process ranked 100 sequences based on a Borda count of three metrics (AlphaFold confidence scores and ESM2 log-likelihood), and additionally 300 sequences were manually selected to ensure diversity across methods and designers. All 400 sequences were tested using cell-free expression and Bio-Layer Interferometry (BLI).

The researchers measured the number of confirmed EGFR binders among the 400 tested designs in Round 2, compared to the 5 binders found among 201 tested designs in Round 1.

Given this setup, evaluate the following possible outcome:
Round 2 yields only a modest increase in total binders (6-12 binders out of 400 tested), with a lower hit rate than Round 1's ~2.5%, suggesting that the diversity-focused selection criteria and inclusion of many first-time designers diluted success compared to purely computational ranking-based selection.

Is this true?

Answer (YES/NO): NO